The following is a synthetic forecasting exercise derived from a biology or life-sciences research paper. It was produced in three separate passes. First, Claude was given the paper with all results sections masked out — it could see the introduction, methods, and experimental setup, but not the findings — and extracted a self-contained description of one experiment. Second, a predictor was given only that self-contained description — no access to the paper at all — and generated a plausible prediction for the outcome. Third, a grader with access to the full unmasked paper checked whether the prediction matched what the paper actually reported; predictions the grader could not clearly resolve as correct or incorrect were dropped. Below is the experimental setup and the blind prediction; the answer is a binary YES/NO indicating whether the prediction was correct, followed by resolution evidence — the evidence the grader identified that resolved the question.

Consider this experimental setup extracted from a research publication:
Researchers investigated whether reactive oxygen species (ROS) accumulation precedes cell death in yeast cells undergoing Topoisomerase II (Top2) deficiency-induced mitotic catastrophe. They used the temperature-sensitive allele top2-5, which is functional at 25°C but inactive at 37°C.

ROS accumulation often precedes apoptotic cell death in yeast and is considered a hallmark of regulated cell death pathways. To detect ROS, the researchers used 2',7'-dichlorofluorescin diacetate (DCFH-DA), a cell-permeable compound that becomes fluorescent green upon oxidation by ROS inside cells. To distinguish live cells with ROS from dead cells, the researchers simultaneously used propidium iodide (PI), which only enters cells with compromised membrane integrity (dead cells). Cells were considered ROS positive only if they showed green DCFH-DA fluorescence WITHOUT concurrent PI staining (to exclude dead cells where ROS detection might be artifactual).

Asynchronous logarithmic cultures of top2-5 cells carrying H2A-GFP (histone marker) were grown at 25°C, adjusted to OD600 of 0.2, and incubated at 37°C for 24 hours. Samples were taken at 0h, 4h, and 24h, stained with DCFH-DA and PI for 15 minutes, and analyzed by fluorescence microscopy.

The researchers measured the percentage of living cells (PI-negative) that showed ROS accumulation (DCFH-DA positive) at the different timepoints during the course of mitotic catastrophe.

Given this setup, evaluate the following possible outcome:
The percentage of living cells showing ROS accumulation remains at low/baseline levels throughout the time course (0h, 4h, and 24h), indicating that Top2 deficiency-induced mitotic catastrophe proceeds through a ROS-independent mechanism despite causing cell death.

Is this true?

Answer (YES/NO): NO